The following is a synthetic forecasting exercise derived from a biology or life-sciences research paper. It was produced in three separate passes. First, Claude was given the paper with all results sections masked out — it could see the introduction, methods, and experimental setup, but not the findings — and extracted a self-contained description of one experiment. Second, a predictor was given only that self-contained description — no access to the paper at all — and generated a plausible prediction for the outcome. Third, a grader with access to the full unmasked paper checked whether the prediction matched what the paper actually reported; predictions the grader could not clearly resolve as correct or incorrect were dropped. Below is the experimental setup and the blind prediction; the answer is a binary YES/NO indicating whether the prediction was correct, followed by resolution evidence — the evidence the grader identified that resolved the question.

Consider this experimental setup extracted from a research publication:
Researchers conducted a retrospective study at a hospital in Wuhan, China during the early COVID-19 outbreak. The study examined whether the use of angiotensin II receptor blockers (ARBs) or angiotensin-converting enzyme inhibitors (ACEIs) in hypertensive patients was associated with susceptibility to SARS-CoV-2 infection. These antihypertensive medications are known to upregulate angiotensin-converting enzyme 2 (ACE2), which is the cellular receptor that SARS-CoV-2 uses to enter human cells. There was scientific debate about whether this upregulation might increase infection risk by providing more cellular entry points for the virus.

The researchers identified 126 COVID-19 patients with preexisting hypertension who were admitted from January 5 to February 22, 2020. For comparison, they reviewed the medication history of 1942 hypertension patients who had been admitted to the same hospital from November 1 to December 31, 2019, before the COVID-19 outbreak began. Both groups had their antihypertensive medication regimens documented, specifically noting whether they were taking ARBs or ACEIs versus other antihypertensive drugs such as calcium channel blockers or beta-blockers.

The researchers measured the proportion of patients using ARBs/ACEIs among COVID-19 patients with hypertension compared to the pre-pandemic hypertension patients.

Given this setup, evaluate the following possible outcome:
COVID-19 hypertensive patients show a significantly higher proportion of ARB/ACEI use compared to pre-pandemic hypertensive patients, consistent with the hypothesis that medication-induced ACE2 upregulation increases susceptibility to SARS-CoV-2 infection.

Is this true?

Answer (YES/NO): NO